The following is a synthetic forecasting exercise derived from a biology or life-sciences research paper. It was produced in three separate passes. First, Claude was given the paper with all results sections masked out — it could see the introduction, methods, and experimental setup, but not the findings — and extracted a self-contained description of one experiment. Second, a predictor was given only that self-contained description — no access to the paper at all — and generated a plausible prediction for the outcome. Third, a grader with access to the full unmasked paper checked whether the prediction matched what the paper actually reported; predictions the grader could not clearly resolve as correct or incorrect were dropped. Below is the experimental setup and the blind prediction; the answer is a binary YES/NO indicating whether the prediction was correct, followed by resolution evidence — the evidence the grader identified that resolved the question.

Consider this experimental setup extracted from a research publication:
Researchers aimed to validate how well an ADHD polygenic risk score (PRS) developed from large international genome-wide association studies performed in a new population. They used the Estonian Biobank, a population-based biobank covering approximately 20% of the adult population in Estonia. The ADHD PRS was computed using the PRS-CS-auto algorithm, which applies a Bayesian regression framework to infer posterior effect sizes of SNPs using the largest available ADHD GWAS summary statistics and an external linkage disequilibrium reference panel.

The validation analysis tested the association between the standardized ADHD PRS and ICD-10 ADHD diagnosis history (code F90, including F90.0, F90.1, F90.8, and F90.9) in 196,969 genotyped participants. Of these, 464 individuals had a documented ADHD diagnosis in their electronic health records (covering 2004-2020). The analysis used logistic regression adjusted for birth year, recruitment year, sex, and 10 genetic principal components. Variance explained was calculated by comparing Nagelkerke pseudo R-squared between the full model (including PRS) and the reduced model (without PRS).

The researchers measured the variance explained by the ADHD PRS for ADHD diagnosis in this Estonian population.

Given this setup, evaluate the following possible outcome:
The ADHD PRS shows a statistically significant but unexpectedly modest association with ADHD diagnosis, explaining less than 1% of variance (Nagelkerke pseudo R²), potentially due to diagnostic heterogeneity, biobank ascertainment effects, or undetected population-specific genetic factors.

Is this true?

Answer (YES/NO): YES